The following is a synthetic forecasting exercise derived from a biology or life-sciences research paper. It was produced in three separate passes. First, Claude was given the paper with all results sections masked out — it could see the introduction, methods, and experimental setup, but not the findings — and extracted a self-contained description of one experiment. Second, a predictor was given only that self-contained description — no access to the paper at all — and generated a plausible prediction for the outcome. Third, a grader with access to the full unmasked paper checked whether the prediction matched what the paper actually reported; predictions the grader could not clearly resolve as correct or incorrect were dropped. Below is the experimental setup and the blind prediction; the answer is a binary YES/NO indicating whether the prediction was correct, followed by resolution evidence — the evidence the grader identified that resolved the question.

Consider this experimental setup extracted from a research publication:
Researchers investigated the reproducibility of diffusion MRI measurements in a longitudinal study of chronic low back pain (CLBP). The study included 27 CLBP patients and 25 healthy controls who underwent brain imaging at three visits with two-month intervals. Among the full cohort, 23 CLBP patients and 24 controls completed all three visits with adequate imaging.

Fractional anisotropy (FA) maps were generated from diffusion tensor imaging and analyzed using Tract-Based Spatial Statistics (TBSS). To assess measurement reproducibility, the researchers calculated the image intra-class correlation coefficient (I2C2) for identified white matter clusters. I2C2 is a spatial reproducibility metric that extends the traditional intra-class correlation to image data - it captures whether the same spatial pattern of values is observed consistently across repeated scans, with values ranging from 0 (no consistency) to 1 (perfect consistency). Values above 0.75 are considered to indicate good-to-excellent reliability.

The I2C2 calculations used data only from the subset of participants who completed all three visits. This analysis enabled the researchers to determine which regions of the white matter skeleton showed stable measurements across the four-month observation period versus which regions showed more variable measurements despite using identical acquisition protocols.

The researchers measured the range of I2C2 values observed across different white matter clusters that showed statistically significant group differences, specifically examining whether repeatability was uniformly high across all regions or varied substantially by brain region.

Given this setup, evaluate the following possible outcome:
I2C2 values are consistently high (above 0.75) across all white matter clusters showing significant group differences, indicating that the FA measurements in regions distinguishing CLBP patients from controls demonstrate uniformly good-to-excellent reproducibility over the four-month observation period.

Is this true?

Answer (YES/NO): YES